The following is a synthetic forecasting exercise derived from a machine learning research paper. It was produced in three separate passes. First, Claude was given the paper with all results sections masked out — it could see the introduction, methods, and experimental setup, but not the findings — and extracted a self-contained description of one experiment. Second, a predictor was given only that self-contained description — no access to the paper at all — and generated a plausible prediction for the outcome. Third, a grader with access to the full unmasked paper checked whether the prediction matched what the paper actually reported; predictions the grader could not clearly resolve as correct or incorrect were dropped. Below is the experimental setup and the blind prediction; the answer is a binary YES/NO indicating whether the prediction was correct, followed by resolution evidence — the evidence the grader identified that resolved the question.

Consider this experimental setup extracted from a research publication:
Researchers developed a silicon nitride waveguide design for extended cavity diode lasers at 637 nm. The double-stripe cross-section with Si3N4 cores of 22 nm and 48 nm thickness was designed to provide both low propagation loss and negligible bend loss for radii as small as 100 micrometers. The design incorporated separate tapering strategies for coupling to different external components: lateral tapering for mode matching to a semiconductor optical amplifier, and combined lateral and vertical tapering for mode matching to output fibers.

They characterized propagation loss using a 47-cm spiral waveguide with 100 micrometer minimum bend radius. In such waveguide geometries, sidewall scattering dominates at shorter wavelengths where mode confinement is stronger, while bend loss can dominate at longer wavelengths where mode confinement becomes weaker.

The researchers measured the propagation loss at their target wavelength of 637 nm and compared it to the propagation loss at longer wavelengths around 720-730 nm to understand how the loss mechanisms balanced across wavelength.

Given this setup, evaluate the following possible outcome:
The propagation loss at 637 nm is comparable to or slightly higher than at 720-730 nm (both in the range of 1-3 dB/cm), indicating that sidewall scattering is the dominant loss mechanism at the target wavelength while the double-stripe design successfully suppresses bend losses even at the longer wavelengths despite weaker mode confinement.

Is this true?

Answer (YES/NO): NO